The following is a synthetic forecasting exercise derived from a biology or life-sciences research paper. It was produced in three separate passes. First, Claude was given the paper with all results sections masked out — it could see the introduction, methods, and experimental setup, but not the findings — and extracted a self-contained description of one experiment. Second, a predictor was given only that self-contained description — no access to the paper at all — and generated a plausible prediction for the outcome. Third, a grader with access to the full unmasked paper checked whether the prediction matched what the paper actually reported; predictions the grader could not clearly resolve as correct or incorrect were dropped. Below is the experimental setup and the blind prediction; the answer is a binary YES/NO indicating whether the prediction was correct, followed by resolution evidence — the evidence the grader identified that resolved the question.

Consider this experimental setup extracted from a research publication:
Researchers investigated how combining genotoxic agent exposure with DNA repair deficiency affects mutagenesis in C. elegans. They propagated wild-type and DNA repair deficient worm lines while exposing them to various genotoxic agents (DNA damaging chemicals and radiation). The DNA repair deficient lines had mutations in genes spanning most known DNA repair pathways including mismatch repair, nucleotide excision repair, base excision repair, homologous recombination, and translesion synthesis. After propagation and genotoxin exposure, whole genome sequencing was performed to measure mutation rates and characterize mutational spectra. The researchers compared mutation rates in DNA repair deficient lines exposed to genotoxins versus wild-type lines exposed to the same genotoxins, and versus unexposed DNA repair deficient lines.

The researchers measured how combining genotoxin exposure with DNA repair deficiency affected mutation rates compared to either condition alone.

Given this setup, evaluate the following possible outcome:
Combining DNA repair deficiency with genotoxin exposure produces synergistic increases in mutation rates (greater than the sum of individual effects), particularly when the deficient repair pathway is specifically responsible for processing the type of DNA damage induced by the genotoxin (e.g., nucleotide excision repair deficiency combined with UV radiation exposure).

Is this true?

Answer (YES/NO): YES